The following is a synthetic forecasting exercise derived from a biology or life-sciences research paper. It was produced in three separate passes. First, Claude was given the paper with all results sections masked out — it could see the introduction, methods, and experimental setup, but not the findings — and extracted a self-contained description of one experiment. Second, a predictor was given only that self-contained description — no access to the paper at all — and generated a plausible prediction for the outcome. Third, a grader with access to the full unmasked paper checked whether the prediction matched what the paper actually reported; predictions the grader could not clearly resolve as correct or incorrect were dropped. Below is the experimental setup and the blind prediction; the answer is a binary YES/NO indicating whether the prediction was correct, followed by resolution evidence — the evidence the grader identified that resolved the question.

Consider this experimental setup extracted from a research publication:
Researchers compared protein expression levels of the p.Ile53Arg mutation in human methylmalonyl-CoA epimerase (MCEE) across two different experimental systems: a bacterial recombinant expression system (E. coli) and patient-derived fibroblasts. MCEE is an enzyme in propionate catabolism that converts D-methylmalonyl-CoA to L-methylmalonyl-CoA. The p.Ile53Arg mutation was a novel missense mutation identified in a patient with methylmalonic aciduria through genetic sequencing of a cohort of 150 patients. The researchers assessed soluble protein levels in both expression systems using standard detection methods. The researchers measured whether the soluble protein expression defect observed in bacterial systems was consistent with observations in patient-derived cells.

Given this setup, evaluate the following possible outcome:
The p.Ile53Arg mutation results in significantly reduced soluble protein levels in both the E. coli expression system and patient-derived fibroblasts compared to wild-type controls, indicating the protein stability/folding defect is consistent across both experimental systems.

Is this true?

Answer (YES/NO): YES